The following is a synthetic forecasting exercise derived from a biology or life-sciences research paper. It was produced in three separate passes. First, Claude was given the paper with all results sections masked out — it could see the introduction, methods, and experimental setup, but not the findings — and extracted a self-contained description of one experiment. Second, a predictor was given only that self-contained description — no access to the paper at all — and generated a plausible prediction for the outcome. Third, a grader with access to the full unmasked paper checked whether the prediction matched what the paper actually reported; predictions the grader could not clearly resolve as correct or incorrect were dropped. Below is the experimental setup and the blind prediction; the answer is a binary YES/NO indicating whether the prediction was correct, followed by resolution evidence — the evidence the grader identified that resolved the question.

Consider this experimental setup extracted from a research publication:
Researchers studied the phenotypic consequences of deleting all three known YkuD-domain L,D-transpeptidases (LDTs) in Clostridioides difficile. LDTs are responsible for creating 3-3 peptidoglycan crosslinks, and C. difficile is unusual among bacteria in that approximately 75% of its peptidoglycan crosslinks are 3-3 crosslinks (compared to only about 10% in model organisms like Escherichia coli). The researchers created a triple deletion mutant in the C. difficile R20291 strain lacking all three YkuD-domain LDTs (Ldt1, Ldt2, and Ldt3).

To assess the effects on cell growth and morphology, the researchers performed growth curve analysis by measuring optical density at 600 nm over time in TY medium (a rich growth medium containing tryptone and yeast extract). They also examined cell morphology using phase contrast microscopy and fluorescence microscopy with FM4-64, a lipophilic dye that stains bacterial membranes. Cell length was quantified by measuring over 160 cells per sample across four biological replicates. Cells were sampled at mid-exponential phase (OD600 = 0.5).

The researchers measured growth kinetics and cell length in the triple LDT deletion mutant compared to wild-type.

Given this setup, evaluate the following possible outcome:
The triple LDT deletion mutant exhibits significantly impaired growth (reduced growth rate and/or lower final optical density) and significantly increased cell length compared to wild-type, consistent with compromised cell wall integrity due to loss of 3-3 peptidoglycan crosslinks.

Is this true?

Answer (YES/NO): NO